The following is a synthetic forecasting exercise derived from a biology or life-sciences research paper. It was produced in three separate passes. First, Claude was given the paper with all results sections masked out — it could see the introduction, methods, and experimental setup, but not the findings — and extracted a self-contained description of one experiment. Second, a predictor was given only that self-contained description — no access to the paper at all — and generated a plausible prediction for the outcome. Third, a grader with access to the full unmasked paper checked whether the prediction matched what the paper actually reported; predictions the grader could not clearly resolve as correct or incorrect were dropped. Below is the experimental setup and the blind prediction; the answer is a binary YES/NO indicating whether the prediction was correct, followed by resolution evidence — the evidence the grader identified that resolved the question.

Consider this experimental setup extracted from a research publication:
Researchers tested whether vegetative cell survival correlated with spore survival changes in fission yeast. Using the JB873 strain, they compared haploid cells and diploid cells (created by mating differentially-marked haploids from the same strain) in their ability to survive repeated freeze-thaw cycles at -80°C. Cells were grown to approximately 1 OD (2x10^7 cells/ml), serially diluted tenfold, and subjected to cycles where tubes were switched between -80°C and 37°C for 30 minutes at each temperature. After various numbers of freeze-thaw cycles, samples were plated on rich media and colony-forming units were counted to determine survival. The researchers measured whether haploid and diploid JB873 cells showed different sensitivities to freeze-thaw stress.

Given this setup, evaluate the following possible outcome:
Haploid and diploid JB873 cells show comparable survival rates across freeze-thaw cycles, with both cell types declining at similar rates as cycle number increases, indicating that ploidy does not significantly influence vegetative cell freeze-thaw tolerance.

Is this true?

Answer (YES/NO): YES